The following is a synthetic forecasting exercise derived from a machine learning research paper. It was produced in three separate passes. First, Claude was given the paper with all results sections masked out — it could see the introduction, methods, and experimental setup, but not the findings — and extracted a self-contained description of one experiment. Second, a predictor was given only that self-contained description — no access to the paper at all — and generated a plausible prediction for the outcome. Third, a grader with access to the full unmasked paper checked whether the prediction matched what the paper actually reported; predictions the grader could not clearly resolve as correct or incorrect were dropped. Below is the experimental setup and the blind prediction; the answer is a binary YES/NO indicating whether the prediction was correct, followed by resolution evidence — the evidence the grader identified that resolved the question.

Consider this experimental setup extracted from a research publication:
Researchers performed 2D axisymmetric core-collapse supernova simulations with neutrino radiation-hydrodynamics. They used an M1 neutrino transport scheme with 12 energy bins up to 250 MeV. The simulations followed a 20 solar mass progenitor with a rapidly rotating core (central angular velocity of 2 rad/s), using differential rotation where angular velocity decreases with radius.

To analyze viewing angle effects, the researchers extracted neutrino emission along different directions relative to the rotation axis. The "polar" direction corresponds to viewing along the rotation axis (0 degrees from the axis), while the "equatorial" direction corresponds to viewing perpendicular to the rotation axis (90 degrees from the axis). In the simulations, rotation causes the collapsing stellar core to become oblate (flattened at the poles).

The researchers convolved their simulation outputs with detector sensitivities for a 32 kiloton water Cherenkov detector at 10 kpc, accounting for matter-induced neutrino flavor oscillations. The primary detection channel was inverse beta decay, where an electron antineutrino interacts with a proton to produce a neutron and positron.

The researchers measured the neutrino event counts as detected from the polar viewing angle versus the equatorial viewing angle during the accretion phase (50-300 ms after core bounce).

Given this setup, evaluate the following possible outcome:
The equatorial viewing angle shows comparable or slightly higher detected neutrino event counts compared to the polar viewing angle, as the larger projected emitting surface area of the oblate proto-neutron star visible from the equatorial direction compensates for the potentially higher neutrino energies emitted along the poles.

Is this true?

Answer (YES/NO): NO